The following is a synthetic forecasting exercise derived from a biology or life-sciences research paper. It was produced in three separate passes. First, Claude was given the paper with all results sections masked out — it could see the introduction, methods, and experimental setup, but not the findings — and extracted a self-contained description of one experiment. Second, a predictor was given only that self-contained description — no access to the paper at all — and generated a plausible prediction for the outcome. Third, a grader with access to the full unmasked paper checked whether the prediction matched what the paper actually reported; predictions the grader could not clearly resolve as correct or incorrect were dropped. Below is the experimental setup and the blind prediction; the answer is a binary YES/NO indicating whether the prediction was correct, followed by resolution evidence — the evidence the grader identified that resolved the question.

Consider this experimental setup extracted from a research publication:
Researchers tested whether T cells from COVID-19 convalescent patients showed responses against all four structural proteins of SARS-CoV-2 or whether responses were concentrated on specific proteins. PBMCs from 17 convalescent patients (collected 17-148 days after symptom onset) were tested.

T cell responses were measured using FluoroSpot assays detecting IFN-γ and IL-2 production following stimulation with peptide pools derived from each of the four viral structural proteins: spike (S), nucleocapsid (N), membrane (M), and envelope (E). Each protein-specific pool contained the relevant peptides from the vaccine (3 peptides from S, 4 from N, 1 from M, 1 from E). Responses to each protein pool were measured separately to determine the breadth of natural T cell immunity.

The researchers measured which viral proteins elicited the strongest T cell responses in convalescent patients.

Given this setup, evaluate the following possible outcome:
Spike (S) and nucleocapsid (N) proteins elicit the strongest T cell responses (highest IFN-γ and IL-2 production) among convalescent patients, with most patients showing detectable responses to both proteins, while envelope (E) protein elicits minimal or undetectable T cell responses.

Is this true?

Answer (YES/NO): NO